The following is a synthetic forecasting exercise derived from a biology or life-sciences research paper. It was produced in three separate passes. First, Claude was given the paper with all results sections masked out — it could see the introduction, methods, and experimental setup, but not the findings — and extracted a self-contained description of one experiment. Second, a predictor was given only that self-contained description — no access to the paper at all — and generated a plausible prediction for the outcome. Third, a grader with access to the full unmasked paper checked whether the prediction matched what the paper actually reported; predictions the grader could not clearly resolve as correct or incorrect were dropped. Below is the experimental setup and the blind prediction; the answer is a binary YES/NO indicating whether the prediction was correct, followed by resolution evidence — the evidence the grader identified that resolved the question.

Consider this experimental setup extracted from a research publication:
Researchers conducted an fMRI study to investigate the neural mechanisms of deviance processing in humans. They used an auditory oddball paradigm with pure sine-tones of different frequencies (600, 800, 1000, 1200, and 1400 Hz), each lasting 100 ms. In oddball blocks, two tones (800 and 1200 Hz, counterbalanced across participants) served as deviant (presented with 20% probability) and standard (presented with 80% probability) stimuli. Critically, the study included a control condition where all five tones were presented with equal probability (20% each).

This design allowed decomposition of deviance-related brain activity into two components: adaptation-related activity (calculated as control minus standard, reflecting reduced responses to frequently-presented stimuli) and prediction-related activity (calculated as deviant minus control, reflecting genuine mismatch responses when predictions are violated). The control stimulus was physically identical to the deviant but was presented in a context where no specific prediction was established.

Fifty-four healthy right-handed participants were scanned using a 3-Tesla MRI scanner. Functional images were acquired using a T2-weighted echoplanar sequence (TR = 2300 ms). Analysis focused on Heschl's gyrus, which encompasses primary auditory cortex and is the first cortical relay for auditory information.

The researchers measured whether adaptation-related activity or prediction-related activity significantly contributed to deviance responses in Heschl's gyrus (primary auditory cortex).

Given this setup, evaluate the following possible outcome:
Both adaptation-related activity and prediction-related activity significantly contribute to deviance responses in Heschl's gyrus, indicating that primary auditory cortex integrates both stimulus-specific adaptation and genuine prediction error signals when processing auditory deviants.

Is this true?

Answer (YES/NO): NO